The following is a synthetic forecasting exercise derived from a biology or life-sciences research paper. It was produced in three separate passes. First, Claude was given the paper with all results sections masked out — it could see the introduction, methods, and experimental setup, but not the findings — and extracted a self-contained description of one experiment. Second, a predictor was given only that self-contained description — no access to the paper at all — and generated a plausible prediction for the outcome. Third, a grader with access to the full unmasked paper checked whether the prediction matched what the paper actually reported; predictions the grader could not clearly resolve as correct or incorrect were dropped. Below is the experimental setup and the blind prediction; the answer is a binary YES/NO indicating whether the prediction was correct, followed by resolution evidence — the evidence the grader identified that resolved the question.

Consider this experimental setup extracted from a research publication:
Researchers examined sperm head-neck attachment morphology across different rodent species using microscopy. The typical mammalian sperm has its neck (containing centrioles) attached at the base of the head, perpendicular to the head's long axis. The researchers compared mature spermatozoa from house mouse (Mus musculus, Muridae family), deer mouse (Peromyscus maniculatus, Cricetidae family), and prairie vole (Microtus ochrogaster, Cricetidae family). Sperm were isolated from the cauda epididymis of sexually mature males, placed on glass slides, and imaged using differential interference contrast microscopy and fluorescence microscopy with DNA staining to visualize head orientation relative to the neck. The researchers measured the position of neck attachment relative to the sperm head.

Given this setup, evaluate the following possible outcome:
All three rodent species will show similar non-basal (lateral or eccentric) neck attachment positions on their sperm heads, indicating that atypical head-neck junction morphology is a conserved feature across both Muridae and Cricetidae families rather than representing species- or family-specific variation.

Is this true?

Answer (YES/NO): NO